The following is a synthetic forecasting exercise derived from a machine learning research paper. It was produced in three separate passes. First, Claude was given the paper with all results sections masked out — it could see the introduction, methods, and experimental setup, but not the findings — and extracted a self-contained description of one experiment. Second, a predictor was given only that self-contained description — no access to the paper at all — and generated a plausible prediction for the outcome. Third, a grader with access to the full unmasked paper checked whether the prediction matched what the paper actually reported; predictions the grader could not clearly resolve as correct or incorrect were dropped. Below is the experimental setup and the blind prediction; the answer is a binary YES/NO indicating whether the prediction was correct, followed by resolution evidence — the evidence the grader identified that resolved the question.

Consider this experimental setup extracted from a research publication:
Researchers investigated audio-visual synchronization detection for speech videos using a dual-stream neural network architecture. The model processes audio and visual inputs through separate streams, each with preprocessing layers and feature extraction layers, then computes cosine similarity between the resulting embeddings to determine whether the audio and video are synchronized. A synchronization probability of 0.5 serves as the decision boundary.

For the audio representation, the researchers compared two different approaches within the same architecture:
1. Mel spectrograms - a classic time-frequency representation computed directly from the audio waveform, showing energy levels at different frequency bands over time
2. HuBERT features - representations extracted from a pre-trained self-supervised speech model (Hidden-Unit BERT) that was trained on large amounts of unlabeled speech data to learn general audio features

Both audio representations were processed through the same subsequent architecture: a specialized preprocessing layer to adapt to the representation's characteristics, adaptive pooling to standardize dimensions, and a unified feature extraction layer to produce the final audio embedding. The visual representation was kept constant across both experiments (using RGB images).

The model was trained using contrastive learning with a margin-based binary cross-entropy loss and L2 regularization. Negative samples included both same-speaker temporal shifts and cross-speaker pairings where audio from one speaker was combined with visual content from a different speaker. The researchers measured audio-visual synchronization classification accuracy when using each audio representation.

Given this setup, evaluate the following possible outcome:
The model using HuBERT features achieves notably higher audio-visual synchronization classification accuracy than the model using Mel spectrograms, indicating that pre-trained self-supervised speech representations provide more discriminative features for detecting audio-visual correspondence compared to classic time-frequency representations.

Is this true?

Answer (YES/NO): YES